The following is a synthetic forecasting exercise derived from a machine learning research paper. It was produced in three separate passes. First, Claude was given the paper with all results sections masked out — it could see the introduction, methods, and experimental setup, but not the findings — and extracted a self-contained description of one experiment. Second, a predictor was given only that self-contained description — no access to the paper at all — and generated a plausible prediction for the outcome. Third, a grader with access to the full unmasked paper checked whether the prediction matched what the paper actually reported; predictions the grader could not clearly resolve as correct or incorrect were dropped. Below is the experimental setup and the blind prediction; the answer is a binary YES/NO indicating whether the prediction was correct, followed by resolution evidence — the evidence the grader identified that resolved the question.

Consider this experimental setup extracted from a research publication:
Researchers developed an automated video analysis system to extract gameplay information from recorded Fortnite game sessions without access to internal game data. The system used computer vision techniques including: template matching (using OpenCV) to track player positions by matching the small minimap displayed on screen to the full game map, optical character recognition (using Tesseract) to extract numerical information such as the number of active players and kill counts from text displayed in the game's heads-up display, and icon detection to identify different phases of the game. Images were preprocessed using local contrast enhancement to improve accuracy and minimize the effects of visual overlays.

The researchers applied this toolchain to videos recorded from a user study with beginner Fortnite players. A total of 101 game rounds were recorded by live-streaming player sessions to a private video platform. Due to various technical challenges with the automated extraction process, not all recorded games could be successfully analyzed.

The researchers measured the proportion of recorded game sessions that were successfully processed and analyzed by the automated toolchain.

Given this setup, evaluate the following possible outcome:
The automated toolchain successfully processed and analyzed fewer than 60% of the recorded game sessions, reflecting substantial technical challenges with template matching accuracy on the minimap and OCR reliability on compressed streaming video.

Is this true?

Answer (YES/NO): NO